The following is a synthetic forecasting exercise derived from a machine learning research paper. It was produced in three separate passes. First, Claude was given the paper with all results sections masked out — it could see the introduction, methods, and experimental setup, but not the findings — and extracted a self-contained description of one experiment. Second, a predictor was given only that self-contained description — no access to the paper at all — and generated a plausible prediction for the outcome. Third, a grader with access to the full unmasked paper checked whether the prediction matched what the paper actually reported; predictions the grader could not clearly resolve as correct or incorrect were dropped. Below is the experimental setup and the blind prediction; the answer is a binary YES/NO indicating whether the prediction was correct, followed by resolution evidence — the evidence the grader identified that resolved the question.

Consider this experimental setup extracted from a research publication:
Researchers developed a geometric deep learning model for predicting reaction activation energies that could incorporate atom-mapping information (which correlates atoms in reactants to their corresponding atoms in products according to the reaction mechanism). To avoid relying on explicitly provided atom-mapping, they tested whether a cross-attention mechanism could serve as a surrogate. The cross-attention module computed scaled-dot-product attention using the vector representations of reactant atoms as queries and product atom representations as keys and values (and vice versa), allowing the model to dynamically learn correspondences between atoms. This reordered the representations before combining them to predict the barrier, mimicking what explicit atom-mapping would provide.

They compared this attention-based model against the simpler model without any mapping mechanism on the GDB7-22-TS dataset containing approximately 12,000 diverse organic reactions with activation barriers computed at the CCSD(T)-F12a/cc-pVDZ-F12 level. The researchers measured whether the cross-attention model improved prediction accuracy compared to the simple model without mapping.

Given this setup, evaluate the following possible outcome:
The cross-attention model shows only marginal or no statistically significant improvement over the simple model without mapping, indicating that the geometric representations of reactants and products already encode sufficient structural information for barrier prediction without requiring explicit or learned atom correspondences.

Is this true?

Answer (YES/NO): YES